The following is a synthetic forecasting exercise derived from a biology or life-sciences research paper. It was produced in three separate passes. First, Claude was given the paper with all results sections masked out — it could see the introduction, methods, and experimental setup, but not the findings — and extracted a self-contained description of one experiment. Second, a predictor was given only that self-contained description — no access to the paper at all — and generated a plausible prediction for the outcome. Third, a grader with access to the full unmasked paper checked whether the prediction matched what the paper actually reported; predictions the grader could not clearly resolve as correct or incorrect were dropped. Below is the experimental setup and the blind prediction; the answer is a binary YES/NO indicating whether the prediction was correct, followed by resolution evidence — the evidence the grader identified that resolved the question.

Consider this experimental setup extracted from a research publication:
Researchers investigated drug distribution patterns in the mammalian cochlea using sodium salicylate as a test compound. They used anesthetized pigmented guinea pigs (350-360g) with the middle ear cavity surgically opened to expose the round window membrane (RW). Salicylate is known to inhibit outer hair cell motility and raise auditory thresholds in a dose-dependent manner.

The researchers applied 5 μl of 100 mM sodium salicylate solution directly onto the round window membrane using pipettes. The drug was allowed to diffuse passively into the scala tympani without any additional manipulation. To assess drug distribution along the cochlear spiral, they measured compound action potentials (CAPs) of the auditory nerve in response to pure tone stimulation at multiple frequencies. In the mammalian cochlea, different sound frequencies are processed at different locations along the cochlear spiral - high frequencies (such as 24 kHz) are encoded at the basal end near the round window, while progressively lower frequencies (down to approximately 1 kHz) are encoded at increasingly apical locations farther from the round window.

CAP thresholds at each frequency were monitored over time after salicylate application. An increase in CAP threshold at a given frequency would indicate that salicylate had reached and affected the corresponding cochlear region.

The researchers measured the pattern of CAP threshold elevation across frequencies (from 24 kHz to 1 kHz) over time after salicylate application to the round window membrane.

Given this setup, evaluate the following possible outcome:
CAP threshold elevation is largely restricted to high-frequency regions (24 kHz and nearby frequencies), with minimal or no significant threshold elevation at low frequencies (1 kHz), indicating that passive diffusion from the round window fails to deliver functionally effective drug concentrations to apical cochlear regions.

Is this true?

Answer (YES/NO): YES